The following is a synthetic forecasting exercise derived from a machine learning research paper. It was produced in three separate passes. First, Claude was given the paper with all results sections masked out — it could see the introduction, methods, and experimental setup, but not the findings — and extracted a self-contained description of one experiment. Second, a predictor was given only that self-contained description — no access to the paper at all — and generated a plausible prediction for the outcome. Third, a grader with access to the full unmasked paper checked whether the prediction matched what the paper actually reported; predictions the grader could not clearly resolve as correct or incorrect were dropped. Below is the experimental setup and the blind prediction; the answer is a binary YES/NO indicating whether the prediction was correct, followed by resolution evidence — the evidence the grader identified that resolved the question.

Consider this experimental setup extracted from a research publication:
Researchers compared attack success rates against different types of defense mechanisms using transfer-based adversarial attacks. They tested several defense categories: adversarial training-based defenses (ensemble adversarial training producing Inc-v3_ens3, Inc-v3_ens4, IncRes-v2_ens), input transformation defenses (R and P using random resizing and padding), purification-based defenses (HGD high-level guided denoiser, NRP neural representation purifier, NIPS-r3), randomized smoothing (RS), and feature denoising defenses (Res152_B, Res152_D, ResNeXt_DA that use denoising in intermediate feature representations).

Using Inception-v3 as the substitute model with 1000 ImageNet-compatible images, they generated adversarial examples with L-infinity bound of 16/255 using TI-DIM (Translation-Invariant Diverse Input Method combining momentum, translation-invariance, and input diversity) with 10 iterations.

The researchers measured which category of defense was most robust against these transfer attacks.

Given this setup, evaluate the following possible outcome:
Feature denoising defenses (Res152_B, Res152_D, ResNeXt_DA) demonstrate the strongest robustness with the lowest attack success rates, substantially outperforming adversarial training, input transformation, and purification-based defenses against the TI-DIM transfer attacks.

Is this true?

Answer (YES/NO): YES